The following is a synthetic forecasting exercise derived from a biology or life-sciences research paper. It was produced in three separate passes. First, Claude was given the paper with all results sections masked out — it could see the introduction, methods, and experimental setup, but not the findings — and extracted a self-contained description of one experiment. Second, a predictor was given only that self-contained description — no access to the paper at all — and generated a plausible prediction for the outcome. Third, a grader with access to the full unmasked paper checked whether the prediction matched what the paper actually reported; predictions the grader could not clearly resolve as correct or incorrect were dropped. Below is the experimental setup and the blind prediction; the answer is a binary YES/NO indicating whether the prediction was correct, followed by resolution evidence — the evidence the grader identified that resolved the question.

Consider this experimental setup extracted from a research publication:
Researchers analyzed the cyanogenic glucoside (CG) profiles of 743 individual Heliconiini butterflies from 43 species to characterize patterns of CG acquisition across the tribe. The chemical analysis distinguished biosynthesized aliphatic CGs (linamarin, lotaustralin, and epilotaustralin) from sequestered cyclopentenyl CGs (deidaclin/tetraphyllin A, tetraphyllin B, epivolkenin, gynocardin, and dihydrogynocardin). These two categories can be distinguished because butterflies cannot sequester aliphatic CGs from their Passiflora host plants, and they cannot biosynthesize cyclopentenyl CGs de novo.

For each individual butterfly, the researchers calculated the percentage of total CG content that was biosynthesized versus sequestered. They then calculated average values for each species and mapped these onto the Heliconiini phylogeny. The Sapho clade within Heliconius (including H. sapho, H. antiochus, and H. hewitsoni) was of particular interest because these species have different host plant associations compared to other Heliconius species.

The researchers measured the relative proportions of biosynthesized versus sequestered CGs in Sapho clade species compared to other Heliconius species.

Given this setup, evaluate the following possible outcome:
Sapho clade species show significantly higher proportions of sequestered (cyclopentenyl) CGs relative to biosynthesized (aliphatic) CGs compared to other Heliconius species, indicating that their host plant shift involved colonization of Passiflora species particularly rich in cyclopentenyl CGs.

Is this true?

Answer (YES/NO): YES